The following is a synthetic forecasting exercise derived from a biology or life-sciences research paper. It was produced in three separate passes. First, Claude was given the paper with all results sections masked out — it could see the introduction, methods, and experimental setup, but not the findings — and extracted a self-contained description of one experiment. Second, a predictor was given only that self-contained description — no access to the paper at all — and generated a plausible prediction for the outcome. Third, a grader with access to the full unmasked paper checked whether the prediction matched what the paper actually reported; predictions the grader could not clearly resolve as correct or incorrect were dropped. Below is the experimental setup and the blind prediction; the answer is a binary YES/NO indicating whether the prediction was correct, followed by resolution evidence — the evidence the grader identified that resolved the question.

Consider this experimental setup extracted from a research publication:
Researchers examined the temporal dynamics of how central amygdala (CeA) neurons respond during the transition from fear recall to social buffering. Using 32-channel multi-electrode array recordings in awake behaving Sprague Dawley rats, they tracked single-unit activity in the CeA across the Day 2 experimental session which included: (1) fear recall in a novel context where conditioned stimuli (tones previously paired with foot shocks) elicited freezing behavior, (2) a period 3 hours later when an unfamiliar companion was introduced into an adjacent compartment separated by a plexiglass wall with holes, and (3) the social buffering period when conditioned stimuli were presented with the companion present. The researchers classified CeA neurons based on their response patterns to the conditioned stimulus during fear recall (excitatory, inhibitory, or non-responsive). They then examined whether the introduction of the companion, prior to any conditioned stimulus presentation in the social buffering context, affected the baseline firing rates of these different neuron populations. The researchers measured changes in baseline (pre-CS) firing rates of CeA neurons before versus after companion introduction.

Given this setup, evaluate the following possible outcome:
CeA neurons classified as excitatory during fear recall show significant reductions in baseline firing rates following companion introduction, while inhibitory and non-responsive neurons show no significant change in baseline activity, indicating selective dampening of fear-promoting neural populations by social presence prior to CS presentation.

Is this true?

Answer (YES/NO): NO